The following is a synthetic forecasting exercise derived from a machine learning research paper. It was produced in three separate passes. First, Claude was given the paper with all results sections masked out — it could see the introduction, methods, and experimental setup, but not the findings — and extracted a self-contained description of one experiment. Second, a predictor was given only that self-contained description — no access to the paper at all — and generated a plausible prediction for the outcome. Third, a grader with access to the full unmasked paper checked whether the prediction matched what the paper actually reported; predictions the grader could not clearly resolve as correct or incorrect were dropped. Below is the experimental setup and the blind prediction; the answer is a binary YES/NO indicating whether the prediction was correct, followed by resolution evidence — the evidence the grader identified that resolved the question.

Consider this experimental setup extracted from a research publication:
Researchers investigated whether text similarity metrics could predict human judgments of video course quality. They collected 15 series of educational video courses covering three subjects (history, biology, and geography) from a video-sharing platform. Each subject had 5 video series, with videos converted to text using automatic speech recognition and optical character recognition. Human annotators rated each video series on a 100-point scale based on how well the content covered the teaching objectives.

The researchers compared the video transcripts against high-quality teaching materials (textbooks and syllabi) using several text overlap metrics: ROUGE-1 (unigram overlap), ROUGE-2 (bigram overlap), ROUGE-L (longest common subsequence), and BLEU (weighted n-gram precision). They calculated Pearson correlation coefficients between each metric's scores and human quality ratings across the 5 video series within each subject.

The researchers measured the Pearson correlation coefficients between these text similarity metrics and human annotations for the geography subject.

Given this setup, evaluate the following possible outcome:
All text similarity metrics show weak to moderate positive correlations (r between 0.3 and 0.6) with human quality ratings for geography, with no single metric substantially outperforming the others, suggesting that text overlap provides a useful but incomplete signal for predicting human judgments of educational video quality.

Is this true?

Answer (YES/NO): NO